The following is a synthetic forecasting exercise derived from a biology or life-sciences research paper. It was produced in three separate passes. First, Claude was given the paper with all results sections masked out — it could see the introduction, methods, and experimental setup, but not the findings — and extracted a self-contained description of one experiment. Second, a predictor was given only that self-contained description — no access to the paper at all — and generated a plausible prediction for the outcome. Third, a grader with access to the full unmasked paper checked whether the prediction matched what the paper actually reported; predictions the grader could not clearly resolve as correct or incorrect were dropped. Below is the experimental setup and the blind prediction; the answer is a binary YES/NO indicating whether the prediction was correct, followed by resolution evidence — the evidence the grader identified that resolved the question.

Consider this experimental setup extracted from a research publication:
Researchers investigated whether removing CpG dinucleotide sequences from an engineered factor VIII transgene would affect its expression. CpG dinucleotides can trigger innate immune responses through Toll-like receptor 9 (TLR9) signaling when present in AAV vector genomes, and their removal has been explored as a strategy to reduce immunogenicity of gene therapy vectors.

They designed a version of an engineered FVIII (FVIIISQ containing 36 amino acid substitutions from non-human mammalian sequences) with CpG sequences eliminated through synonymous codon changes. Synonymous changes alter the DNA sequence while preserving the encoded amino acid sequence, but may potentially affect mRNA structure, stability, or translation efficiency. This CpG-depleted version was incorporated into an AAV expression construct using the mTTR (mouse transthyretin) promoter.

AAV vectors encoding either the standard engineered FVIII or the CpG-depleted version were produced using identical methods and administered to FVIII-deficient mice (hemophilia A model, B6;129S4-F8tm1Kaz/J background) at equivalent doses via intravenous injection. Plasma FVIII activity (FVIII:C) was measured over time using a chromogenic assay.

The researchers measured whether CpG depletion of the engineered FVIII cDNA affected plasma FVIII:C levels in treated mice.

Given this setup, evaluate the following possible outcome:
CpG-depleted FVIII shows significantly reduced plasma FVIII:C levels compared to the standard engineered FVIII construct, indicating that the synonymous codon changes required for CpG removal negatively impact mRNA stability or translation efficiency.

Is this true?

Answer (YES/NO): NO